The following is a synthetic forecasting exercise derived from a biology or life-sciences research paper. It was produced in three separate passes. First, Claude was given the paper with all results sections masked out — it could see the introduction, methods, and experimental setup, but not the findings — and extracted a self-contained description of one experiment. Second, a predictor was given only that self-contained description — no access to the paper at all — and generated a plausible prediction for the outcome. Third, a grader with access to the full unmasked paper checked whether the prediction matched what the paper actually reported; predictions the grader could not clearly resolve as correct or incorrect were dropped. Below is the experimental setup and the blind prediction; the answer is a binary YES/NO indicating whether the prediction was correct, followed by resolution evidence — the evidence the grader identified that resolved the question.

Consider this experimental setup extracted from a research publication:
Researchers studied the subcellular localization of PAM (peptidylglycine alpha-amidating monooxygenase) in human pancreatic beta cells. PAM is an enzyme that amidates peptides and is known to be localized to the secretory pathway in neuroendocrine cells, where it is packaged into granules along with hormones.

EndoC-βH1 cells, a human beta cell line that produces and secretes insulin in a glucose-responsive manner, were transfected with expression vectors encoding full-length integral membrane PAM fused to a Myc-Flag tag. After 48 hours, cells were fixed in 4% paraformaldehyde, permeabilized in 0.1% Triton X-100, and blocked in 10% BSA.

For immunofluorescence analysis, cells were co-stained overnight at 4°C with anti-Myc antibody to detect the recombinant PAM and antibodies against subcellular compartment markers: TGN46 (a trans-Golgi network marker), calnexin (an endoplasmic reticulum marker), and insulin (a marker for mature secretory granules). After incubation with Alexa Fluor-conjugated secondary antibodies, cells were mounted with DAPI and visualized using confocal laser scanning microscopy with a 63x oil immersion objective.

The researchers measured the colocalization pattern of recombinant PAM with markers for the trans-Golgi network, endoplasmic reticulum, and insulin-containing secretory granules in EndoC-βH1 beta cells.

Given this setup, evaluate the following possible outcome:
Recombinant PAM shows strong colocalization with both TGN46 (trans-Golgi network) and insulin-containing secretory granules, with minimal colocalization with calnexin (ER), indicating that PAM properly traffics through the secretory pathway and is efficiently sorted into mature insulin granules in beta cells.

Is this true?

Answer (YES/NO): NO